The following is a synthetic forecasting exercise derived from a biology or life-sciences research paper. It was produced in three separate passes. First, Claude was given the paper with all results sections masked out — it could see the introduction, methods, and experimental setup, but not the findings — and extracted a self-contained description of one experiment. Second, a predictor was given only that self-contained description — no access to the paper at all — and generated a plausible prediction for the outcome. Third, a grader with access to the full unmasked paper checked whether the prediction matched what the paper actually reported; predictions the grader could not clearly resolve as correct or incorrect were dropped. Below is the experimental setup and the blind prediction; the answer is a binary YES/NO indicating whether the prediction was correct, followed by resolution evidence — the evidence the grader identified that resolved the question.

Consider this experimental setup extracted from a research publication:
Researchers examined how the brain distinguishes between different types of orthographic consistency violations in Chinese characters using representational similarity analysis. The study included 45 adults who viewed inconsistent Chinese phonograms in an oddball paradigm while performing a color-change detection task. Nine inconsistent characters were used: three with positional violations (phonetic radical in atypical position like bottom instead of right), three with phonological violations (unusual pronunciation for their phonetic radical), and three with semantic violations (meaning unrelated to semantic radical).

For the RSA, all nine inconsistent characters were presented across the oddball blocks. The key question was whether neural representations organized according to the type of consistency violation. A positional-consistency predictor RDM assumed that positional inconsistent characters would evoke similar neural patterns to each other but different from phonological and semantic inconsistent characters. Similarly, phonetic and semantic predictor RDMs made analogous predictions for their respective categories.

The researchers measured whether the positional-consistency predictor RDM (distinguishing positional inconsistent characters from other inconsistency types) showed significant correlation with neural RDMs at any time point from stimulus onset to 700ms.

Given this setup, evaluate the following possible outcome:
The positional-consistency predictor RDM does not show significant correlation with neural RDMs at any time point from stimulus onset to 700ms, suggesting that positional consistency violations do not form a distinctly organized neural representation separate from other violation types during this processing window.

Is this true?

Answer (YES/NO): NO